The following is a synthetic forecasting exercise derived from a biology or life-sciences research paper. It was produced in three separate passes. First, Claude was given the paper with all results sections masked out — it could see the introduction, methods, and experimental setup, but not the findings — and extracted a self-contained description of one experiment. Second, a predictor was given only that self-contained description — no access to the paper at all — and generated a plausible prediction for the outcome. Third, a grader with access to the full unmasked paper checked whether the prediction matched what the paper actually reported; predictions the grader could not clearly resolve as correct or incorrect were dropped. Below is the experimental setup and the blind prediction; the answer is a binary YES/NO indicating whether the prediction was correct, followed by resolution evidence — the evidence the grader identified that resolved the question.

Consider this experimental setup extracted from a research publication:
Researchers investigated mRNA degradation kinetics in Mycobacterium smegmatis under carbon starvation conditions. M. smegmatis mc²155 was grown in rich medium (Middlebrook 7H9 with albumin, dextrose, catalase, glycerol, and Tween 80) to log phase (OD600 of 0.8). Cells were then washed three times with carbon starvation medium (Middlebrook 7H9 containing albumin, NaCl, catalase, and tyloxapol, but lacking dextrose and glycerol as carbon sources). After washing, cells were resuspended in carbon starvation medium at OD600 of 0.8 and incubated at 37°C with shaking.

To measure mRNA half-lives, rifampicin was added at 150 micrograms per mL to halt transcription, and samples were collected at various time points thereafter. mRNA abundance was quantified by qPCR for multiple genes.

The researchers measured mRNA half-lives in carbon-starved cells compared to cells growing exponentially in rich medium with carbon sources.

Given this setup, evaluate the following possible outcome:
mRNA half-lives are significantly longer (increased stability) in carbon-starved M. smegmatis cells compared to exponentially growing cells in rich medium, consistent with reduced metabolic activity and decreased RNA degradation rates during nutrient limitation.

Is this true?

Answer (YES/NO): YES